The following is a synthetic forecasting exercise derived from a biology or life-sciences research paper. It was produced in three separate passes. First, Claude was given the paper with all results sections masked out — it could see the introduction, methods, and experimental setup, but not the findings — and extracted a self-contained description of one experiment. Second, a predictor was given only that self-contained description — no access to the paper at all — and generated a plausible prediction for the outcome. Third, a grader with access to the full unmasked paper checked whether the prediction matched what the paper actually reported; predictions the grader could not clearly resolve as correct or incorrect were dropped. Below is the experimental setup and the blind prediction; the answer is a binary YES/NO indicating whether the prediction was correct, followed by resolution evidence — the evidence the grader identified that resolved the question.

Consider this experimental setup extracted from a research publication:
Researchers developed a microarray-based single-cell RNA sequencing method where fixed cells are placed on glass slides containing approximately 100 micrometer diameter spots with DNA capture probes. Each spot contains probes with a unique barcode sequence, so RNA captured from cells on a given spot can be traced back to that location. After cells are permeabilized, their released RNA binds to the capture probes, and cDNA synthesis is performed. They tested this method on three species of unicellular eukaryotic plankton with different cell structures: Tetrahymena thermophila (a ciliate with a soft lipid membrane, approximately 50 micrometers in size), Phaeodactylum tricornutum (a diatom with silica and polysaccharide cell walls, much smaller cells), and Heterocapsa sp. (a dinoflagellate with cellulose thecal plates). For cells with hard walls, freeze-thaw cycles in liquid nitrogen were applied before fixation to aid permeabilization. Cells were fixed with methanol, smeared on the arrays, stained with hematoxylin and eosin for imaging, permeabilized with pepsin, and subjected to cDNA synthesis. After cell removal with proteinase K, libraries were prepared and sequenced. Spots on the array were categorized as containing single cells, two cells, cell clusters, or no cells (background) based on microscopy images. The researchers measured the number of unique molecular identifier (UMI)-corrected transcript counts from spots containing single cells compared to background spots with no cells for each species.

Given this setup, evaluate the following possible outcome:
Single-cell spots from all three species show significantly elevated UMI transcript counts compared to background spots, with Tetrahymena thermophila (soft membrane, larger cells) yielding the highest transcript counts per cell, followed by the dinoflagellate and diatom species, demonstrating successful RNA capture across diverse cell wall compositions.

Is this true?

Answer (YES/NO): NO